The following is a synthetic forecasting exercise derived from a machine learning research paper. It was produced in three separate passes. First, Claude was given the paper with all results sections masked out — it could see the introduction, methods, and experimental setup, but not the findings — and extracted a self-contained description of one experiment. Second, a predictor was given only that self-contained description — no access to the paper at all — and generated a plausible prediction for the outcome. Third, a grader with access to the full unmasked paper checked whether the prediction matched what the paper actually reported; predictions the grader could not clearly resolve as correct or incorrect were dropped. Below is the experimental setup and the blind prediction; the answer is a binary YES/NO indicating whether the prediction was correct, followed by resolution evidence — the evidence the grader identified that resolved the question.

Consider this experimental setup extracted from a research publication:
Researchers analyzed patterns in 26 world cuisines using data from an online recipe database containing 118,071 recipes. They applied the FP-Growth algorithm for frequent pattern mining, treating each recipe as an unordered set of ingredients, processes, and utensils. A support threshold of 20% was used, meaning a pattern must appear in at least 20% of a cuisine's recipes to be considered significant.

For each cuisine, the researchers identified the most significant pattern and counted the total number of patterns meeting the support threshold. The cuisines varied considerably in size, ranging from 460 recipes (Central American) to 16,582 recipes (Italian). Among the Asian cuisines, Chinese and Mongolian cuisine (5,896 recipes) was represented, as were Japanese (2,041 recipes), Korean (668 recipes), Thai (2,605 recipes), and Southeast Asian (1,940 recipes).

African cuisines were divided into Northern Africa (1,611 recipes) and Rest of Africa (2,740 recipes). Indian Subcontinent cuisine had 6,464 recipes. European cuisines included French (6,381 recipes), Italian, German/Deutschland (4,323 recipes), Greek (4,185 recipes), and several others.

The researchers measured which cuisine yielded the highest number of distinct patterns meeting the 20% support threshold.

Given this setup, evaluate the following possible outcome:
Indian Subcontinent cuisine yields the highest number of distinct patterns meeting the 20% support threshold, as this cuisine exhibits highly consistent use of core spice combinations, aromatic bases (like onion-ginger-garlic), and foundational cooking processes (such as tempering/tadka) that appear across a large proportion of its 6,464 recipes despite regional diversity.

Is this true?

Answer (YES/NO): NO